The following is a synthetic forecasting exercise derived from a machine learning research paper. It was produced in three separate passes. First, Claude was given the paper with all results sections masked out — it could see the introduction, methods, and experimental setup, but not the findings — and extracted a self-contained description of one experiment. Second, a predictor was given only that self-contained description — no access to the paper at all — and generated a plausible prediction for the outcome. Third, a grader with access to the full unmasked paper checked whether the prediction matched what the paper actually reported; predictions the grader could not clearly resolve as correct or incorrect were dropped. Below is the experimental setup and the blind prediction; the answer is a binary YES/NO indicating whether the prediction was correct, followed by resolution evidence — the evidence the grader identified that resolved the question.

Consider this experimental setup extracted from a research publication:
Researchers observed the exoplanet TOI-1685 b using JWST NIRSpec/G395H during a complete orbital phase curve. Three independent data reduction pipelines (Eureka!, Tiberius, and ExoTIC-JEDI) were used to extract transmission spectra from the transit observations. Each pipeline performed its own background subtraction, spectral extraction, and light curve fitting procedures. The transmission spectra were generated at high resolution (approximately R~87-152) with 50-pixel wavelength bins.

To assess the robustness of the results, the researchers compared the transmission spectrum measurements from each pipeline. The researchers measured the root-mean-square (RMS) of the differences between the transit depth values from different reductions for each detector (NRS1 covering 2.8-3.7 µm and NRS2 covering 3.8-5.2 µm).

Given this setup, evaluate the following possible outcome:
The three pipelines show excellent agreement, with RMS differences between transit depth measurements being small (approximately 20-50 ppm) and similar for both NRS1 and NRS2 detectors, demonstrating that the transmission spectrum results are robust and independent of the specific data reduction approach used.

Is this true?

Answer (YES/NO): NO